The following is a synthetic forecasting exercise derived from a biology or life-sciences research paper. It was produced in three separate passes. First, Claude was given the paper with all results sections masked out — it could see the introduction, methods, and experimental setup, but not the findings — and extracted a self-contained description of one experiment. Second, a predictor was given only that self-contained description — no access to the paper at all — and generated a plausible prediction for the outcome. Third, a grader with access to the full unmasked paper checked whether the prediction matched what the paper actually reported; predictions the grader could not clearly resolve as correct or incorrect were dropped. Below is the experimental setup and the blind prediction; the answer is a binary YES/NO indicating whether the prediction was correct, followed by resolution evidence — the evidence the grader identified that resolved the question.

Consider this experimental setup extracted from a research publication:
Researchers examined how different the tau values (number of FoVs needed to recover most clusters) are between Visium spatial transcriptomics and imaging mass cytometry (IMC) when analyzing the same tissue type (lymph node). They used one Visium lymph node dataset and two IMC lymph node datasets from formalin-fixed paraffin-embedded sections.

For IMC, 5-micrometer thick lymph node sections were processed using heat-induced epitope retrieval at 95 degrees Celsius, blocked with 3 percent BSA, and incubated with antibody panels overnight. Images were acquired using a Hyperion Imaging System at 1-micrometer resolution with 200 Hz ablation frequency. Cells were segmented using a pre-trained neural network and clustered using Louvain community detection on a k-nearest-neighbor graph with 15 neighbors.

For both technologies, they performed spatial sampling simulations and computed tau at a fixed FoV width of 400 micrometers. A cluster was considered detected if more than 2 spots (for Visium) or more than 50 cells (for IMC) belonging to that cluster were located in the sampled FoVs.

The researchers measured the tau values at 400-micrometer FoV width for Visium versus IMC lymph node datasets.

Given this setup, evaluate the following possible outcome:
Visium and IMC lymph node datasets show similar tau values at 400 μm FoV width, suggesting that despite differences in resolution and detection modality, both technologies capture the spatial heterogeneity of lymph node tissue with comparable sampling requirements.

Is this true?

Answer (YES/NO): NO